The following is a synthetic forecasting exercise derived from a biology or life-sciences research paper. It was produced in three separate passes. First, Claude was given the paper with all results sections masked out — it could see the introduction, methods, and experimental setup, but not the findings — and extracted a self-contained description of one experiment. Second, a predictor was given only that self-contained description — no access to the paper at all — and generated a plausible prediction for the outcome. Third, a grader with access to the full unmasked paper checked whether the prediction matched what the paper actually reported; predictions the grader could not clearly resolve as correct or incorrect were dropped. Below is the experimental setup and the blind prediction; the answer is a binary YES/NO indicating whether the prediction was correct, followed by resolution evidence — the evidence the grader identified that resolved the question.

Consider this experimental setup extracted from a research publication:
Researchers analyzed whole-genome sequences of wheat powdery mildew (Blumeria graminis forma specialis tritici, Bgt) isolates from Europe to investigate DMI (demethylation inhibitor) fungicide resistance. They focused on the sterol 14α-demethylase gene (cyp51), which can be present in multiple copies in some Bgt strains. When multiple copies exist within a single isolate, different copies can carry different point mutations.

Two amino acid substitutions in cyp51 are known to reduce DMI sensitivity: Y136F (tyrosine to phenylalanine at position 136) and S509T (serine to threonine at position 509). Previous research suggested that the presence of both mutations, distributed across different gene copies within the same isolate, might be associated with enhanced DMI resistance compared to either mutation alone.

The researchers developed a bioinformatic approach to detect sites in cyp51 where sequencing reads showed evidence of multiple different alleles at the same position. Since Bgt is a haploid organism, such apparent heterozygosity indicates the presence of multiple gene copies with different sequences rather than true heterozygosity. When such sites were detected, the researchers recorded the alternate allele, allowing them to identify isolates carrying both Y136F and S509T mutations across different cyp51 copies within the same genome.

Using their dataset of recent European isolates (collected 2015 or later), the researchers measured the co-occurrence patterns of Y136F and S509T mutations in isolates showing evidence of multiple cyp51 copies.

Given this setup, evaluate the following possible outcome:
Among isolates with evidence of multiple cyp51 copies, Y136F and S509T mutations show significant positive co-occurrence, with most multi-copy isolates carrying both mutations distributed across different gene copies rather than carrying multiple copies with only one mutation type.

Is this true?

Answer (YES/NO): NO